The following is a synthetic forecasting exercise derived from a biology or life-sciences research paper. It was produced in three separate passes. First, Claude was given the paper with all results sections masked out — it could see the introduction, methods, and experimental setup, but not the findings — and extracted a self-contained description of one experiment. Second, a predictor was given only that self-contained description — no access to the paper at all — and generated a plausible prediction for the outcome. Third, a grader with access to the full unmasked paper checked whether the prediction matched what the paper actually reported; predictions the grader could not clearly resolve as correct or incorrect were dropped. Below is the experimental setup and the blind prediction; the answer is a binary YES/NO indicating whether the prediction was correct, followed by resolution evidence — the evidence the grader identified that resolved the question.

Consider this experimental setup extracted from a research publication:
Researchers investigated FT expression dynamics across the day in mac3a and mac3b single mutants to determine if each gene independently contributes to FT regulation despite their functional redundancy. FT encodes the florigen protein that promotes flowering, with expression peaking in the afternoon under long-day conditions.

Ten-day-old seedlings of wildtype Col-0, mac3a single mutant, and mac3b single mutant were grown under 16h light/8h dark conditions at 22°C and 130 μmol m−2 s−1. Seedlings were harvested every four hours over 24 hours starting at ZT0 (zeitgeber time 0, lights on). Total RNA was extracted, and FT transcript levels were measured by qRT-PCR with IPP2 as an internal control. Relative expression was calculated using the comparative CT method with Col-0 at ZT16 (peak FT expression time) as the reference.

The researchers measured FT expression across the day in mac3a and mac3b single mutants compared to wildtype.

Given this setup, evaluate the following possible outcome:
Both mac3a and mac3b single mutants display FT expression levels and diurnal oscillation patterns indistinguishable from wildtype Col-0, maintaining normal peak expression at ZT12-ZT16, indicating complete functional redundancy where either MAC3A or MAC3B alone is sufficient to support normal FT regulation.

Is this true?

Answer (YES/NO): NO